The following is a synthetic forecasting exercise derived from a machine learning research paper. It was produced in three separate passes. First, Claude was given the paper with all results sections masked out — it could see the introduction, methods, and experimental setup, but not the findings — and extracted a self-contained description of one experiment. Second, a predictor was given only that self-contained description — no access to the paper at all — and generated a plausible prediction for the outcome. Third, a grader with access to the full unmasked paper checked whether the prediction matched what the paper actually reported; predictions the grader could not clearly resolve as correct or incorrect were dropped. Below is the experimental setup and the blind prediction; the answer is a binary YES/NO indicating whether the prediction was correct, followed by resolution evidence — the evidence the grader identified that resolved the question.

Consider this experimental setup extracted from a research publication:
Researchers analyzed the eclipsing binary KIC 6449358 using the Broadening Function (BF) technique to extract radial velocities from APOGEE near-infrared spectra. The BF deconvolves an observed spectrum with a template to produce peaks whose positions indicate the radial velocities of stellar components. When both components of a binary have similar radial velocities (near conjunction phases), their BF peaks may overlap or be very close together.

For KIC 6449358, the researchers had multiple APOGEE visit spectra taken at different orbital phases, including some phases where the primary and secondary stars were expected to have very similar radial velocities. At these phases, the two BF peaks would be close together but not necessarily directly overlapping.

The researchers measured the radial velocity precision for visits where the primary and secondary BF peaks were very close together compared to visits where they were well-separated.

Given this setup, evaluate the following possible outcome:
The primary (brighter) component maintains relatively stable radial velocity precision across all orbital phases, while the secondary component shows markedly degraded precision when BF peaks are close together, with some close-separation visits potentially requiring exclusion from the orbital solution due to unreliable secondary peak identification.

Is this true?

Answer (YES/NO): NO